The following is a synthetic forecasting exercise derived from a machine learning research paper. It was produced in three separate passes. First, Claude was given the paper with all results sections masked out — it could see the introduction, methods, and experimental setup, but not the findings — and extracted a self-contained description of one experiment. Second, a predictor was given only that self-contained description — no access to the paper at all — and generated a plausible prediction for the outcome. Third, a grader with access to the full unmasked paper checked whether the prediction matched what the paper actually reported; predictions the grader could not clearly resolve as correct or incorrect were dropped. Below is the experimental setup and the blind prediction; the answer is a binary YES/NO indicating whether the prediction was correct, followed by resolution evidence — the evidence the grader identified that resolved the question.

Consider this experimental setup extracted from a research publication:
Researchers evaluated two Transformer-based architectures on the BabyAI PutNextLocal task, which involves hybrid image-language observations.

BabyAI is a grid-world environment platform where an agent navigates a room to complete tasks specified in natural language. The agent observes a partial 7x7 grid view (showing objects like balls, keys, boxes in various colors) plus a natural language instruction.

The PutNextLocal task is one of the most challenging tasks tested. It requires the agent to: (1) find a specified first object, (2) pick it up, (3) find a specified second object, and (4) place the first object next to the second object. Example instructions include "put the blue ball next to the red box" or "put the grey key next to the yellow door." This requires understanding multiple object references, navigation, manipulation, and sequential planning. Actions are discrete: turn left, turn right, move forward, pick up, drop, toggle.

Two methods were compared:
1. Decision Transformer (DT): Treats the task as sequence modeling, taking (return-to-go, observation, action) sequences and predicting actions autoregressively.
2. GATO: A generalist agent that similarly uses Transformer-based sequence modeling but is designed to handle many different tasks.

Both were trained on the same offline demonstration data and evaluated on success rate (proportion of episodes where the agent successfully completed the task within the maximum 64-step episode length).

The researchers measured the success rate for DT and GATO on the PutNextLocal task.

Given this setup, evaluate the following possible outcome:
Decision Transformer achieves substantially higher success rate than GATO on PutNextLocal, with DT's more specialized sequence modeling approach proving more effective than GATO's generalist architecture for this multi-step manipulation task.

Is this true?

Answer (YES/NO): NO